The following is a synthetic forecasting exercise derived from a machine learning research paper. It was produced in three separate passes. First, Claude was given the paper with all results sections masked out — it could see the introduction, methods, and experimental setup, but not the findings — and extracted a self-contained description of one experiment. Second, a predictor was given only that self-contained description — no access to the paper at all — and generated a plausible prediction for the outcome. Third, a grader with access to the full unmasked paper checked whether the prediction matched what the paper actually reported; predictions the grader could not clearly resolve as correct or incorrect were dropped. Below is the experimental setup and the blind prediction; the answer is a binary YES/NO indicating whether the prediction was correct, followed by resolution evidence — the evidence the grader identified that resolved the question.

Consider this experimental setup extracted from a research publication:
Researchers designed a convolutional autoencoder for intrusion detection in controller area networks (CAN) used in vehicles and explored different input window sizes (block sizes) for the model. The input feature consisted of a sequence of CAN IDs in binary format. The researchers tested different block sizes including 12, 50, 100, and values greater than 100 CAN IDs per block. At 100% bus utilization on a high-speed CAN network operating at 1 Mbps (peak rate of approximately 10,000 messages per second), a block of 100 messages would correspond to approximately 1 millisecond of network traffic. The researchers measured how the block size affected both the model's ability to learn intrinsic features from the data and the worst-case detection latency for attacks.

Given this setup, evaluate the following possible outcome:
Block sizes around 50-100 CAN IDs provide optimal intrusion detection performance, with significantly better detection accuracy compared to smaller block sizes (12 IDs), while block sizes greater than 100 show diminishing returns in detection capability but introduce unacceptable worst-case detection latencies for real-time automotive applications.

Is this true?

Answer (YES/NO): NO